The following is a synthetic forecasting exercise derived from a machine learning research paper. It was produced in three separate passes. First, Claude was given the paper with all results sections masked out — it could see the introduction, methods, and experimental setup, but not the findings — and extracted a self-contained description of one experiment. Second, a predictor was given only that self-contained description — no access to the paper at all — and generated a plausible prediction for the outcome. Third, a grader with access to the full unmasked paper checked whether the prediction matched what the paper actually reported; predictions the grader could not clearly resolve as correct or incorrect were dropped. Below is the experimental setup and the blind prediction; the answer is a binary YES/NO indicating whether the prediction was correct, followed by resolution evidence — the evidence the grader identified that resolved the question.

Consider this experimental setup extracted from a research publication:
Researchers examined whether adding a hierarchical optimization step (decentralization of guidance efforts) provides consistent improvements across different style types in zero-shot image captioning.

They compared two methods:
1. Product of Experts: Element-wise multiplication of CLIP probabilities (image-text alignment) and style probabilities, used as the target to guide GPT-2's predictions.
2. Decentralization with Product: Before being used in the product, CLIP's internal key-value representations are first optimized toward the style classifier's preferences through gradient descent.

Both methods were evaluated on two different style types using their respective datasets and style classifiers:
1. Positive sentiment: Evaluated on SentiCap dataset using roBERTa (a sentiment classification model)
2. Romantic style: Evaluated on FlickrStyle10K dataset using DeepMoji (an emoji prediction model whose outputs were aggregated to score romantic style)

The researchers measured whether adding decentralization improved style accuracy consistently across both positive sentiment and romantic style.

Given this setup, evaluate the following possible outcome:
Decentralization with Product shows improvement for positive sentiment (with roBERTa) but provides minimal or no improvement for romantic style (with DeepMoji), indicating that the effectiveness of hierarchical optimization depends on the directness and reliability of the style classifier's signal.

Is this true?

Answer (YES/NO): NO